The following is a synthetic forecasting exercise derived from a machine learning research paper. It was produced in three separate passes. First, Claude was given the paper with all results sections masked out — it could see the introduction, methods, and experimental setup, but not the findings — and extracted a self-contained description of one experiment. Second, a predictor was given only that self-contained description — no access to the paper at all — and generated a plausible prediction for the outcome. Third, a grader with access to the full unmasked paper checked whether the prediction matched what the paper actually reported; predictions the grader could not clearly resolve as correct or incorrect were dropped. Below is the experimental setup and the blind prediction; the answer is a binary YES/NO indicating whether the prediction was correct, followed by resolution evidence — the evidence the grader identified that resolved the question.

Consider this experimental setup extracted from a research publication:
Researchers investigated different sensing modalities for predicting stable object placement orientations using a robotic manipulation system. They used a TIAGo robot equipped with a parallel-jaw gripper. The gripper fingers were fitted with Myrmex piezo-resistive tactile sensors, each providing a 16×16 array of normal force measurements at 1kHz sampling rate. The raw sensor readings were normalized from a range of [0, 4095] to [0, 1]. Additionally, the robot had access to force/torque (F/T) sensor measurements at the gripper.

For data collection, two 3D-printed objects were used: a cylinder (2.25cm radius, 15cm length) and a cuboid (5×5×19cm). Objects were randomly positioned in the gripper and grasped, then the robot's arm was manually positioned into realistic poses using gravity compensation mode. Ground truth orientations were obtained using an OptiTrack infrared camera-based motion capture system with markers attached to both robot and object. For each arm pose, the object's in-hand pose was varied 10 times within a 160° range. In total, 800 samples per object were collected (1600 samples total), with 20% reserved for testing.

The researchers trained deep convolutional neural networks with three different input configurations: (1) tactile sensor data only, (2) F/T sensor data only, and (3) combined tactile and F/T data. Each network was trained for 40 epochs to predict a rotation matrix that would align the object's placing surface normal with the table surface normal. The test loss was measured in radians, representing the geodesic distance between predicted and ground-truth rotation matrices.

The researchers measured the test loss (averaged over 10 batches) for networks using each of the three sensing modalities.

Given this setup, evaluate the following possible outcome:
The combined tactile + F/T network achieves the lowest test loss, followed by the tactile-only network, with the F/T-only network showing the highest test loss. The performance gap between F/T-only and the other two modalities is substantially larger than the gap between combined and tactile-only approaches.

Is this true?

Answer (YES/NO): NO